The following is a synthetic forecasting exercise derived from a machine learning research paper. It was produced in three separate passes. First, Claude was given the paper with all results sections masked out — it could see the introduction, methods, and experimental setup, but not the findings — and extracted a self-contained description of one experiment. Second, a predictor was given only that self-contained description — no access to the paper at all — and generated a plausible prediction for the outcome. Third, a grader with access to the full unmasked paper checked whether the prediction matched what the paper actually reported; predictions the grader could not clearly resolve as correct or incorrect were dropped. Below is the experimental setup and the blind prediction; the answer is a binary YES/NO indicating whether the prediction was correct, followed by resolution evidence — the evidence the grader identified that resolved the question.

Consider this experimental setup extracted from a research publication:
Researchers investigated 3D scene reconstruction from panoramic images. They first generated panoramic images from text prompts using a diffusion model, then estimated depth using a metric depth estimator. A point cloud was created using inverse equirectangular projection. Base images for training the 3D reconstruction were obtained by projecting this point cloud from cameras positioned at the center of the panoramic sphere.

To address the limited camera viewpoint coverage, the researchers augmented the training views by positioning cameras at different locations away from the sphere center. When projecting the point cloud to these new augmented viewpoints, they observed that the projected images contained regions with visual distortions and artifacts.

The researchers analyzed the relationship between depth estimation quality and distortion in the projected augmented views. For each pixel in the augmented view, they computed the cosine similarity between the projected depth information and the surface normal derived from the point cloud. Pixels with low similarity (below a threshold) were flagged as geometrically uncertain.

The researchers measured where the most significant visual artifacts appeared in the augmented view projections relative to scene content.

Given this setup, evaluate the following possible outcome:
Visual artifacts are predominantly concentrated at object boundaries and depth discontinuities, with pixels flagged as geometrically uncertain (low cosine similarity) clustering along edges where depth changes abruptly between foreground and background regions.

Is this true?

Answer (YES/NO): YES